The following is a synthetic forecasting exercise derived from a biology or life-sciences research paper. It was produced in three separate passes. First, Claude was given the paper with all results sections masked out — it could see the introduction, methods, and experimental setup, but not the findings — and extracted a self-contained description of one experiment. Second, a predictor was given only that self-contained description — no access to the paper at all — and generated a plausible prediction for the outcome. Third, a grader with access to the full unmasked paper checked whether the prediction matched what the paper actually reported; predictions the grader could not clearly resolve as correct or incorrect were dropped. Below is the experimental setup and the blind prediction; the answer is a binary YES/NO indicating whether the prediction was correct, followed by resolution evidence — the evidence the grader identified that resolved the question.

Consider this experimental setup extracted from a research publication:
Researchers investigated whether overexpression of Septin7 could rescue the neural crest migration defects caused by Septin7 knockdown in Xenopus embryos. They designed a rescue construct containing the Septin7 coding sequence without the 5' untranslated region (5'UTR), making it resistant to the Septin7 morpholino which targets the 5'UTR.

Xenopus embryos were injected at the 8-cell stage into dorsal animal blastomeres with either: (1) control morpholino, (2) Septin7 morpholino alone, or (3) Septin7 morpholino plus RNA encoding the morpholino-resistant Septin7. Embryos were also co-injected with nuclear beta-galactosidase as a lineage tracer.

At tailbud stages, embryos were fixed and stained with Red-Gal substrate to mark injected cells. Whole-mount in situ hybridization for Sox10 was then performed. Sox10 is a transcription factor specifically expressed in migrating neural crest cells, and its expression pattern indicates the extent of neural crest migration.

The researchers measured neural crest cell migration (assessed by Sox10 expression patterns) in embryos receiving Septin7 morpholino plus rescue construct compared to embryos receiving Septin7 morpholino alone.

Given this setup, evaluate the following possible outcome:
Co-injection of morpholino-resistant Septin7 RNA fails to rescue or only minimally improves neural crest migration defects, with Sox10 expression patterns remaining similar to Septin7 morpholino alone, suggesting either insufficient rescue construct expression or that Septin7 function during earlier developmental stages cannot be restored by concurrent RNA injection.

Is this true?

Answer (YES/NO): NO